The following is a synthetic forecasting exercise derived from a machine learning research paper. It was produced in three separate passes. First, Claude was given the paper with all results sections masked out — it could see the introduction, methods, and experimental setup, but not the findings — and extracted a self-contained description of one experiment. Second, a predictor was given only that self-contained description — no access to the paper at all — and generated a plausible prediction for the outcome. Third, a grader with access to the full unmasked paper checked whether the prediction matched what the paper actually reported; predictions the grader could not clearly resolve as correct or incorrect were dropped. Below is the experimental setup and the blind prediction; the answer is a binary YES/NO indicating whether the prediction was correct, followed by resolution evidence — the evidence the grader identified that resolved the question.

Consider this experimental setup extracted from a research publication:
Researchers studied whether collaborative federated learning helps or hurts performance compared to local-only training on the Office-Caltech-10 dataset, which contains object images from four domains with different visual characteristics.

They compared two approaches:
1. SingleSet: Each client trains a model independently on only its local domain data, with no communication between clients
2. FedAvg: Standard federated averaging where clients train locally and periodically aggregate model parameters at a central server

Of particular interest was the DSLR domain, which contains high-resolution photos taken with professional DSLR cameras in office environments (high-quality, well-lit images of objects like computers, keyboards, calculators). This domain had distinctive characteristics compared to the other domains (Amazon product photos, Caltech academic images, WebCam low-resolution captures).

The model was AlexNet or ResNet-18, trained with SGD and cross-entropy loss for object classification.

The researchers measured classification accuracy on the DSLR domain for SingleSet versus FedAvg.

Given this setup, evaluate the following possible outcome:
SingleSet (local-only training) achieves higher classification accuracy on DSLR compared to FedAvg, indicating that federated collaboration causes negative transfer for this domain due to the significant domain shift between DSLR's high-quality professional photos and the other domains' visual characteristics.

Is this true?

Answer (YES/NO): YES